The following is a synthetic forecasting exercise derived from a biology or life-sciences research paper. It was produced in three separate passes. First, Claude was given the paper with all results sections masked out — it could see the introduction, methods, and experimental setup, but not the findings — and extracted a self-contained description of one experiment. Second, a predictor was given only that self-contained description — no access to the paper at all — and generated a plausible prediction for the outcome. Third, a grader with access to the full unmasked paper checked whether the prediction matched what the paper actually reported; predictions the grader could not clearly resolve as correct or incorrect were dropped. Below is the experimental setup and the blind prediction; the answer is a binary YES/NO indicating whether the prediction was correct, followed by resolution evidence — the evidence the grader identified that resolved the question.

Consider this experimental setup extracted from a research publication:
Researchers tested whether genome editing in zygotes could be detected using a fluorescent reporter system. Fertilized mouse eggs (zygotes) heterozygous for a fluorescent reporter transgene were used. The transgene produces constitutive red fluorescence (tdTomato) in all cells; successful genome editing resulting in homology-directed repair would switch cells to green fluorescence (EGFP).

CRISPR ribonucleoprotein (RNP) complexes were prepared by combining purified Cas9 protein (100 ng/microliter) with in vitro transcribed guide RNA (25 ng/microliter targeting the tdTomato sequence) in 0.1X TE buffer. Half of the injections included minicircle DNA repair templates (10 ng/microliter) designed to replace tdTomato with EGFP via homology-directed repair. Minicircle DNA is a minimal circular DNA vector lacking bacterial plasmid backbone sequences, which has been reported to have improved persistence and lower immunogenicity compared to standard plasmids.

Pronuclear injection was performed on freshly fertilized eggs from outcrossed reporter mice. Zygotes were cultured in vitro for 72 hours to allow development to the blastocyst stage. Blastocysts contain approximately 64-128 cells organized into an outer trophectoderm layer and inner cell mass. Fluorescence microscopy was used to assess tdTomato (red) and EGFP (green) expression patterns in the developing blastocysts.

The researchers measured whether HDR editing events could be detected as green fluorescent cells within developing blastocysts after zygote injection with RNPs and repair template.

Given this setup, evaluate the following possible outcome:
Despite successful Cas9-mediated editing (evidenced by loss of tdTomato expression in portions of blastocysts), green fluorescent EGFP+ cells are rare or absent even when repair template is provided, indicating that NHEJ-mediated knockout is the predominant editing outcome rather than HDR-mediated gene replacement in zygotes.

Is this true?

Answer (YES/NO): NO